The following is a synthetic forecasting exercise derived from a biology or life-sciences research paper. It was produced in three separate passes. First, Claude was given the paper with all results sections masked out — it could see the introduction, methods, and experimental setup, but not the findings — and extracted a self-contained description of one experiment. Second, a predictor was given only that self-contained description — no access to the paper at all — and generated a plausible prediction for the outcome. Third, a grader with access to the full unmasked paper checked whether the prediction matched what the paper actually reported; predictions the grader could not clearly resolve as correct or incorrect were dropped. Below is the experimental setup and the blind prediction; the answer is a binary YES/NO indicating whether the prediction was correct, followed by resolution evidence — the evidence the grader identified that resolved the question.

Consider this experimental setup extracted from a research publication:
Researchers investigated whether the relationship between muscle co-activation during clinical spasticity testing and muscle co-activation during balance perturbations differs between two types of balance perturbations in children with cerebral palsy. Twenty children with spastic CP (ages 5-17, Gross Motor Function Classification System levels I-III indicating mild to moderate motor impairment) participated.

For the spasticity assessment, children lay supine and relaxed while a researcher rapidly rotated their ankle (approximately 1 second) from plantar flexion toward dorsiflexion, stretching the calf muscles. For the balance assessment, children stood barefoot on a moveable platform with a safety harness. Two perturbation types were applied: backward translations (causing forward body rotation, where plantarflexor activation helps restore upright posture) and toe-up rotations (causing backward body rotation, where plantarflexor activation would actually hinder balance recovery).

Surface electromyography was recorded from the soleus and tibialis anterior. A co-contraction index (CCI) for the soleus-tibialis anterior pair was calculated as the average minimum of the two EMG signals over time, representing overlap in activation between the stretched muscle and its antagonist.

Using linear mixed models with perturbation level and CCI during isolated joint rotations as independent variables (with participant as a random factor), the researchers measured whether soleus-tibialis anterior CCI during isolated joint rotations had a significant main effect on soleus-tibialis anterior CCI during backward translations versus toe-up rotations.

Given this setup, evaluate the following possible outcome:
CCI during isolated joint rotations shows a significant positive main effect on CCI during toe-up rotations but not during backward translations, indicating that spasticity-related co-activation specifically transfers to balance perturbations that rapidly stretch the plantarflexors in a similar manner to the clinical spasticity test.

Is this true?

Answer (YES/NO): YES